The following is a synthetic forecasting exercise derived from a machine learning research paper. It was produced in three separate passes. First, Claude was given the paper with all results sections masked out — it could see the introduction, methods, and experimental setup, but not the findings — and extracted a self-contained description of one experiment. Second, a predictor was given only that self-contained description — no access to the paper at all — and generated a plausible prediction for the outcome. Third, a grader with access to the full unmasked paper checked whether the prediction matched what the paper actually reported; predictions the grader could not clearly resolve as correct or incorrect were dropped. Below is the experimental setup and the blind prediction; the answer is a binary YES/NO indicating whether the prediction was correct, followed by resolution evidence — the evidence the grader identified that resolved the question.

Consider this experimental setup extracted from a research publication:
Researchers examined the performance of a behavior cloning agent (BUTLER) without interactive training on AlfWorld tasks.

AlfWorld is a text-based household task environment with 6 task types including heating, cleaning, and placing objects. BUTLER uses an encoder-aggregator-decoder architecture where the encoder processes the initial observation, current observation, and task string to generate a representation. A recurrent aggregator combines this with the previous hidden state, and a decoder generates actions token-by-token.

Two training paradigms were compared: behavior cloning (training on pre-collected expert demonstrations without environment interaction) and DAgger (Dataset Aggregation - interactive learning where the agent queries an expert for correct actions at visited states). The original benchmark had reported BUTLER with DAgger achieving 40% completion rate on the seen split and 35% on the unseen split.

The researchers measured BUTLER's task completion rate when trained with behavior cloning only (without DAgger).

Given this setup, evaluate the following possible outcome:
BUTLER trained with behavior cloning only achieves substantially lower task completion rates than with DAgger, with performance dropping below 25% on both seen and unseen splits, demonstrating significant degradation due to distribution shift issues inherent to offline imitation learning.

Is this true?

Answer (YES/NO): YES